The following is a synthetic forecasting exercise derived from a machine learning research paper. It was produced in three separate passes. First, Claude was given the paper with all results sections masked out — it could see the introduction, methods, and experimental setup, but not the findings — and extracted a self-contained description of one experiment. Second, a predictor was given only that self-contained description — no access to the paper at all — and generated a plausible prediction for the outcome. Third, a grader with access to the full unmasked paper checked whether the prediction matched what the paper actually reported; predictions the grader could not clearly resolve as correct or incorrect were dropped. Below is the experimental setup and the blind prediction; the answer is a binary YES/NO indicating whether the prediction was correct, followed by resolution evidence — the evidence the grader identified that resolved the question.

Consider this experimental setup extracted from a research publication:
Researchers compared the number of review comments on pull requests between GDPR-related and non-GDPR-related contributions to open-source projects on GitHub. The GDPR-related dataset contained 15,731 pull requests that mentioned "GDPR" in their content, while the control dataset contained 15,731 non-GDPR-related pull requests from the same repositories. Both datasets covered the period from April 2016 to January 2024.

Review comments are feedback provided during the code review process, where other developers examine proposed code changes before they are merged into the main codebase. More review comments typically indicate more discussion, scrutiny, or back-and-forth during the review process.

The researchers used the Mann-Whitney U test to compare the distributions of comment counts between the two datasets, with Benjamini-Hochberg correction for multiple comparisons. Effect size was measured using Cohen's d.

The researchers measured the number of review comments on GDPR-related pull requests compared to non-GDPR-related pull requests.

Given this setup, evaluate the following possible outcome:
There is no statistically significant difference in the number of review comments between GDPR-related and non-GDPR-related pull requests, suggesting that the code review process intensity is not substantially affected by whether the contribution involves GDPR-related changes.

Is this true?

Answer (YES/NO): NO